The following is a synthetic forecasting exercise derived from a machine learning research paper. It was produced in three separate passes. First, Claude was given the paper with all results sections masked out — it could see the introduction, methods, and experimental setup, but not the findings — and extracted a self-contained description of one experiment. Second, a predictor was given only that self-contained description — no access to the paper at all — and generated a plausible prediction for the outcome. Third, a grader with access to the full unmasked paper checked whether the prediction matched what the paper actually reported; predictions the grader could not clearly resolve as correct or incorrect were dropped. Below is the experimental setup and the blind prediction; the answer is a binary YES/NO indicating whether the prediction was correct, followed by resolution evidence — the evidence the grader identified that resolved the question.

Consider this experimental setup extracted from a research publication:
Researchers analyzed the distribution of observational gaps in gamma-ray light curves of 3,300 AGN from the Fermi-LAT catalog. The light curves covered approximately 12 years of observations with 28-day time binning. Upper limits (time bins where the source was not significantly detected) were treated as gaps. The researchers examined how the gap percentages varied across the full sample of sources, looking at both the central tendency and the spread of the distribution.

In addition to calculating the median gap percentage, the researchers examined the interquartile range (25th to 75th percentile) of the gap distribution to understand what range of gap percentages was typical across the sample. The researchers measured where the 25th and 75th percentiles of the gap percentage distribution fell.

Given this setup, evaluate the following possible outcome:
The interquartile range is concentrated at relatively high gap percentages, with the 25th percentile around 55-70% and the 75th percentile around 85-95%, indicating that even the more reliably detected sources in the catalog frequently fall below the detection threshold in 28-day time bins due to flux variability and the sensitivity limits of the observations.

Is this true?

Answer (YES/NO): NO